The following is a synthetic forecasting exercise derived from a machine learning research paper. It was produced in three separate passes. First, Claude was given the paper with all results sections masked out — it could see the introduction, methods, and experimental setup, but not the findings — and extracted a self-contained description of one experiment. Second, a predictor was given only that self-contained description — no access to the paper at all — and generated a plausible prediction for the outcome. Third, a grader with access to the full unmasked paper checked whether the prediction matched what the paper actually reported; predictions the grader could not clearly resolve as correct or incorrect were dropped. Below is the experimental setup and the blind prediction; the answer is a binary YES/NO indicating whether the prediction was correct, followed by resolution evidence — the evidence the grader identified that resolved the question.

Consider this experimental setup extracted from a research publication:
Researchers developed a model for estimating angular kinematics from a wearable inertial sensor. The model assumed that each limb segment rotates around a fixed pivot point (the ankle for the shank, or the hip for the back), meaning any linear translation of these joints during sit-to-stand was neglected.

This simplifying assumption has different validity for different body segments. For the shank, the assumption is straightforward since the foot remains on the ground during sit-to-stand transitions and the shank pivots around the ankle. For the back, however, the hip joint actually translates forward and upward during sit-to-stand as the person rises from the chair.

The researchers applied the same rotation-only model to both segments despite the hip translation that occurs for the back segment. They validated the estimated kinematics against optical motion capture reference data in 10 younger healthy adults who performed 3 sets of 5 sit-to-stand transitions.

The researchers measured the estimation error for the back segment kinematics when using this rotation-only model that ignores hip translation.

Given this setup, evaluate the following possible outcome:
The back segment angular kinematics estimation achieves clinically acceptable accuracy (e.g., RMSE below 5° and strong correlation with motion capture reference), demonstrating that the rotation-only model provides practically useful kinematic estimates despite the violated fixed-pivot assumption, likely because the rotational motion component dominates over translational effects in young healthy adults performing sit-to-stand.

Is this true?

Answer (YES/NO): YES